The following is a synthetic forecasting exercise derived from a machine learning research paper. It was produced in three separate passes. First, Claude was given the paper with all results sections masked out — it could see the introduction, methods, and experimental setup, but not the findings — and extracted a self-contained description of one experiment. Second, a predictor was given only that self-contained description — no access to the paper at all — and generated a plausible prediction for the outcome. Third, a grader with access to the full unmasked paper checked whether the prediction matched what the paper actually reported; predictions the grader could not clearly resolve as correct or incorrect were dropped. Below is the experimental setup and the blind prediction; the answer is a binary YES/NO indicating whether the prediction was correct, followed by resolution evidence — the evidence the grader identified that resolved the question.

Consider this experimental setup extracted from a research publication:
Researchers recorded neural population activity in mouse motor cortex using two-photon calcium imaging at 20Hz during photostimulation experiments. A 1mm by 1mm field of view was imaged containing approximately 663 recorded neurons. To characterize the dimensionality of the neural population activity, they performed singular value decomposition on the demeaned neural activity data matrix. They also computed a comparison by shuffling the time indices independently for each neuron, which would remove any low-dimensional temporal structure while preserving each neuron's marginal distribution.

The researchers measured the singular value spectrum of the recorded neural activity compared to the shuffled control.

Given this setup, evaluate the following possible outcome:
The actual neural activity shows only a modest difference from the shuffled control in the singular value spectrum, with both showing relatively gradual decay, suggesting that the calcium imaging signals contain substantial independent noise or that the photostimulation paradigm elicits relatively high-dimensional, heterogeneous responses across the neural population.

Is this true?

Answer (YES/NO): NO